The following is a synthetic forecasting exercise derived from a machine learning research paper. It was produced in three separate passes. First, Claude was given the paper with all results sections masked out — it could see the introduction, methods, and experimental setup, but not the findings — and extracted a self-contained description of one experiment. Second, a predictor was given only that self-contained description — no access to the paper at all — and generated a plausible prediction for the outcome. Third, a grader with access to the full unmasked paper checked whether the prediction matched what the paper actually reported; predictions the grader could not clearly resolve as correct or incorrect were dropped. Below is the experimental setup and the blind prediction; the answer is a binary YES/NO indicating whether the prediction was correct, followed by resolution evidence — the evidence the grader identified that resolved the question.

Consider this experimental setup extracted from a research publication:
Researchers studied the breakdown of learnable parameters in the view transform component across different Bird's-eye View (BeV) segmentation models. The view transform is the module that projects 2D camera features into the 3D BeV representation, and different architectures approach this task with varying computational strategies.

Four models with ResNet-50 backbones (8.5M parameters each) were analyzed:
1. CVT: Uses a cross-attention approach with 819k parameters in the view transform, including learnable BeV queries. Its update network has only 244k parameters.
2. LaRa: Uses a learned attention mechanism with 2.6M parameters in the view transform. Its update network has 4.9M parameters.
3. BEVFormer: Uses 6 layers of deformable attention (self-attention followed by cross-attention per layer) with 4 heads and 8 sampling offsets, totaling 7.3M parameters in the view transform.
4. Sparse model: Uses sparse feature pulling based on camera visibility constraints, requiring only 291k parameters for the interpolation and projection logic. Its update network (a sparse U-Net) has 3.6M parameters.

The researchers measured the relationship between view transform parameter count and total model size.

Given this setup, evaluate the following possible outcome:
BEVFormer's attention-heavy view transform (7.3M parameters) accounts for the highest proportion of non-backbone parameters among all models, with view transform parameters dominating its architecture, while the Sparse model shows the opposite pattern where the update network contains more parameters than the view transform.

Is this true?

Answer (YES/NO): NO